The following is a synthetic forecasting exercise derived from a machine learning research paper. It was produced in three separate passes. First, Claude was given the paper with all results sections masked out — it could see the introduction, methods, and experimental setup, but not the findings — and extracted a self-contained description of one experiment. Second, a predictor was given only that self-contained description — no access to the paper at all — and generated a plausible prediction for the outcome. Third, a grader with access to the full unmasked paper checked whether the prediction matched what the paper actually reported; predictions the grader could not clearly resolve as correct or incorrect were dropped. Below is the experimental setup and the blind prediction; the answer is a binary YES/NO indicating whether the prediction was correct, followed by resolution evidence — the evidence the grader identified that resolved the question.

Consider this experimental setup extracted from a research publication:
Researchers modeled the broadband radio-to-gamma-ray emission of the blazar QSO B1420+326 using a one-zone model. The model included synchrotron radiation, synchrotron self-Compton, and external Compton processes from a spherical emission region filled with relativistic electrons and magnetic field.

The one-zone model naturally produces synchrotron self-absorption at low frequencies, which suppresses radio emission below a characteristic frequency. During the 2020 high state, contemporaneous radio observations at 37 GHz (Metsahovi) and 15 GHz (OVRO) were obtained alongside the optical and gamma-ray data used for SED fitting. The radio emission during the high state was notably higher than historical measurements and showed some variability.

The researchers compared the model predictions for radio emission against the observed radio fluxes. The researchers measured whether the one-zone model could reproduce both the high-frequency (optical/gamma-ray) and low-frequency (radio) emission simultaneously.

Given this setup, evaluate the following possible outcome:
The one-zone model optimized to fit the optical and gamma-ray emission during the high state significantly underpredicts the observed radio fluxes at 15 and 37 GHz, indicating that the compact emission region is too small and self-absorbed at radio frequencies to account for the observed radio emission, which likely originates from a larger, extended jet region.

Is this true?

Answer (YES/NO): YES